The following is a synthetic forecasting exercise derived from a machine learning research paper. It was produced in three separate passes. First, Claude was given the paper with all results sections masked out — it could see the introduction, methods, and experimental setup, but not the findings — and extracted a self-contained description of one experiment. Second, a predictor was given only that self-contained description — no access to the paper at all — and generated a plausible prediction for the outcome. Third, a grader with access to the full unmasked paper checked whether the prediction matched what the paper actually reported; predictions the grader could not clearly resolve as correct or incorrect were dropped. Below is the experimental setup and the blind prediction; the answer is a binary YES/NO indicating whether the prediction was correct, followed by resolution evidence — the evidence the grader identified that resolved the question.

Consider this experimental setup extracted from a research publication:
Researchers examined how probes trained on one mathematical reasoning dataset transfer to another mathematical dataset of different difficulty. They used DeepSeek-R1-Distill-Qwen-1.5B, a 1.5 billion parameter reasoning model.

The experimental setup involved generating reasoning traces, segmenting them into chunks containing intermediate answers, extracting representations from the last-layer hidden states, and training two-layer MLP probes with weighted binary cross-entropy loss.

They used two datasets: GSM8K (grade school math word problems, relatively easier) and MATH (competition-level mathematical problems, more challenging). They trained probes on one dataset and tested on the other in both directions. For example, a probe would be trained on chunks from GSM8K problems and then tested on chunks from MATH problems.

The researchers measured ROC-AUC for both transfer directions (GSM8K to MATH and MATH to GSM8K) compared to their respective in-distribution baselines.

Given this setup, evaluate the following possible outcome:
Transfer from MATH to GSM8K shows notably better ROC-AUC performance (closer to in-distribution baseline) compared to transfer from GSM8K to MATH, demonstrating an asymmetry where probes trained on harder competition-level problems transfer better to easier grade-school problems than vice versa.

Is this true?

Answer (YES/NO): NO